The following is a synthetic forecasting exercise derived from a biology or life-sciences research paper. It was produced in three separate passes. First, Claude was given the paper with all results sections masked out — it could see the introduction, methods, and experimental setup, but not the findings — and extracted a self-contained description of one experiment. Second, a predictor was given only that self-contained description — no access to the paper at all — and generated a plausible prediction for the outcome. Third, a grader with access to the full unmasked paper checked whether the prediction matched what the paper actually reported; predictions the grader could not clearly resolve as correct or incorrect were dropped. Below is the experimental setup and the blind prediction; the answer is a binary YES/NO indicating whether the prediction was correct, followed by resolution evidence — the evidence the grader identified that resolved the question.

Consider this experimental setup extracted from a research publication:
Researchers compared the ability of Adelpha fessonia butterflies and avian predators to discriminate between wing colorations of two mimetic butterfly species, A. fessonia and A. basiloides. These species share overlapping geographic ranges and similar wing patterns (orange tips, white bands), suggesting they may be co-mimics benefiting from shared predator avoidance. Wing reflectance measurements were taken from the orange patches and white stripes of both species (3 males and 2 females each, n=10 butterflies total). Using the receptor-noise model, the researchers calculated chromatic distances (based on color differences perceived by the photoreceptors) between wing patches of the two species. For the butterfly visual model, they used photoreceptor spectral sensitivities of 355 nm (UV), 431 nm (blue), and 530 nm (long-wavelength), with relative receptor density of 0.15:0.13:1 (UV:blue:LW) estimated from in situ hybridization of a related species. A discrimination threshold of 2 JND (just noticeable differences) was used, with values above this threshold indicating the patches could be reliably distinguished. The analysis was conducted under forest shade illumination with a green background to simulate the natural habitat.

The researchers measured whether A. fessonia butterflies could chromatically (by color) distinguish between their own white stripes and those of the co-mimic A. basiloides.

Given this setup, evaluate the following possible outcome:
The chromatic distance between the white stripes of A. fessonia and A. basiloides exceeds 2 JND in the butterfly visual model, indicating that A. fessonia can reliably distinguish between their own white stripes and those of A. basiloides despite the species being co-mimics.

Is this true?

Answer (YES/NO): NO